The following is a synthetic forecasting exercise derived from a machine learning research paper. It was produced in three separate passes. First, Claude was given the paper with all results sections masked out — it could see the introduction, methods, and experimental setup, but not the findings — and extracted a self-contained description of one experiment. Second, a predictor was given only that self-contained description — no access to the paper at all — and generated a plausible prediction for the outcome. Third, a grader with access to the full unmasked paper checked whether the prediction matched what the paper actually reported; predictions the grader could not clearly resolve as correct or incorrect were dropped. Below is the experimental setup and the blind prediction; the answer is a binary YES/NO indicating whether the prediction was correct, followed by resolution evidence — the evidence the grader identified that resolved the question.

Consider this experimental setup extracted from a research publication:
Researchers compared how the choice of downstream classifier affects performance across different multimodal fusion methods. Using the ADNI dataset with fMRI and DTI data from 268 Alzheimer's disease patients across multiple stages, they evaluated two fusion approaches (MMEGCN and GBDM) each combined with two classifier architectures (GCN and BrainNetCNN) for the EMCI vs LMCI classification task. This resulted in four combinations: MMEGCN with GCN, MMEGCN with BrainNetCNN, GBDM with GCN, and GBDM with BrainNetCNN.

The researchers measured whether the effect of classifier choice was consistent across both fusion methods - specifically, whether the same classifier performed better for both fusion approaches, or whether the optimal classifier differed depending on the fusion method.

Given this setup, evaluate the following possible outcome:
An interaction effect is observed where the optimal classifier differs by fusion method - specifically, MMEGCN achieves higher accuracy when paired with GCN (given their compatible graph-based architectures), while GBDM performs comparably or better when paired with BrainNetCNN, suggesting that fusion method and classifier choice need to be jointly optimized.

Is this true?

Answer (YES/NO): YES